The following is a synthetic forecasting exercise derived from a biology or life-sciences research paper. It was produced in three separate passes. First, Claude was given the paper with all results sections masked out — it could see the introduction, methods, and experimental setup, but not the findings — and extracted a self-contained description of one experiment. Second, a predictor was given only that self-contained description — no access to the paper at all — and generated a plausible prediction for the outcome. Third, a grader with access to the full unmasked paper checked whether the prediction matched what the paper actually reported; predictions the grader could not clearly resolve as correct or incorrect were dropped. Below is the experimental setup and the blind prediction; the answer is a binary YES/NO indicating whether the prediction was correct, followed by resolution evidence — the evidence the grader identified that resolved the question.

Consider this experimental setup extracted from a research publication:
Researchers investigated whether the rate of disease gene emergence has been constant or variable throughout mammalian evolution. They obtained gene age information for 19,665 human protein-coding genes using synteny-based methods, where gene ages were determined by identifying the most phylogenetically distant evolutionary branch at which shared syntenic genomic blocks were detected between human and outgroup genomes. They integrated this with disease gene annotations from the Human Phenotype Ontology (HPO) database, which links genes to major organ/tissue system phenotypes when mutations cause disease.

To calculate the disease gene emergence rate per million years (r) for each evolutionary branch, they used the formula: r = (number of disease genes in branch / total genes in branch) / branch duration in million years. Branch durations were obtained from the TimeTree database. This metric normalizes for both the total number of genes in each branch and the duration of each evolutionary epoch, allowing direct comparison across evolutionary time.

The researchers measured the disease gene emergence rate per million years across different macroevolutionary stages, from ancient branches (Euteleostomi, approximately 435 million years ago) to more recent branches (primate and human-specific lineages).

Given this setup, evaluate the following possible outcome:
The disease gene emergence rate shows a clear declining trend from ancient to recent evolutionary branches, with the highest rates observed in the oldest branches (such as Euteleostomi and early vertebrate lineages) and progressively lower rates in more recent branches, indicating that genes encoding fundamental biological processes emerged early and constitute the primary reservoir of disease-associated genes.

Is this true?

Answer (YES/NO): NO